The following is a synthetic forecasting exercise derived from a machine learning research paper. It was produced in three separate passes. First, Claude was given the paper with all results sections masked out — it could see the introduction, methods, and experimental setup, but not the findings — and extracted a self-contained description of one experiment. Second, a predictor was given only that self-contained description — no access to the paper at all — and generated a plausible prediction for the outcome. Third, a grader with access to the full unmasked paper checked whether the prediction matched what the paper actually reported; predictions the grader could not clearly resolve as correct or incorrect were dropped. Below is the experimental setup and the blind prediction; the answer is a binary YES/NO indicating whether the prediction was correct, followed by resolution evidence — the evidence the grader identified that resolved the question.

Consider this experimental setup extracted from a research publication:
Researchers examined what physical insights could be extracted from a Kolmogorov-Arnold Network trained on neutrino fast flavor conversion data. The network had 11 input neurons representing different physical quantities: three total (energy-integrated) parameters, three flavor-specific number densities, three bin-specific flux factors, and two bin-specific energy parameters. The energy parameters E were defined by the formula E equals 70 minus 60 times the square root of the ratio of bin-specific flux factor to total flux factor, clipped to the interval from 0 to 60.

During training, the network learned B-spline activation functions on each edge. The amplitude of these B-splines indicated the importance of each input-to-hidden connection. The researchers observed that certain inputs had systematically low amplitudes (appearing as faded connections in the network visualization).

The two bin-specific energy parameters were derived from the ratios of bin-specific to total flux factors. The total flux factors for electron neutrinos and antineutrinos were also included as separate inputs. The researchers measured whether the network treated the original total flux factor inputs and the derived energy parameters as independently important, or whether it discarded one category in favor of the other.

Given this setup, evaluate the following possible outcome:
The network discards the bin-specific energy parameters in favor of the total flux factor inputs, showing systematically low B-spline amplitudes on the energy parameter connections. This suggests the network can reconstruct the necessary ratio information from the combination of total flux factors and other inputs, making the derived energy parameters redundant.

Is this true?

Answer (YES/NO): NO